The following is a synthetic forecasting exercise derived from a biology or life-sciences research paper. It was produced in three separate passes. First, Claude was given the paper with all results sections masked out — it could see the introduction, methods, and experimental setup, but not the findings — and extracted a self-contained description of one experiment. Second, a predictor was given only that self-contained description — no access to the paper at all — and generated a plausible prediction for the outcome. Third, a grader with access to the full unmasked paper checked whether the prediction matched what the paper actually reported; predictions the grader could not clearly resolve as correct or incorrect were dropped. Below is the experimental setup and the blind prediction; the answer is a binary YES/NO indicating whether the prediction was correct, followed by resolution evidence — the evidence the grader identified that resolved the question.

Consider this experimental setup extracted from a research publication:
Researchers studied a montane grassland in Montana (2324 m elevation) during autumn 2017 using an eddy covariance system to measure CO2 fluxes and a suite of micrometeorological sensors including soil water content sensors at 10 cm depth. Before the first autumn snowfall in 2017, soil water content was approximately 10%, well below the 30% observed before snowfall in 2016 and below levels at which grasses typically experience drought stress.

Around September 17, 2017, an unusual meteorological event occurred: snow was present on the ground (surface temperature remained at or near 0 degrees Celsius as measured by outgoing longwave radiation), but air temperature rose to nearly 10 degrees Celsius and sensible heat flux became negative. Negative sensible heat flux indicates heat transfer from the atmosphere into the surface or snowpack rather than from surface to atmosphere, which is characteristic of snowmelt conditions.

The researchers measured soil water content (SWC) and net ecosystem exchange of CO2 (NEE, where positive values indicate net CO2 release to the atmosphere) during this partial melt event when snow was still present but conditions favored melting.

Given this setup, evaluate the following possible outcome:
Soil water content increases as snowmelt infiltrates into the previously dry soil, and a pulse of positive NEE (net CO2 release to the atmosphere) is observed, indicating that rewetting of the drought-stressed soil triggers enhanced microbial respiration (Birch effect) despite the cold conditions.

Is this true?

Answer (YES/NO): YES